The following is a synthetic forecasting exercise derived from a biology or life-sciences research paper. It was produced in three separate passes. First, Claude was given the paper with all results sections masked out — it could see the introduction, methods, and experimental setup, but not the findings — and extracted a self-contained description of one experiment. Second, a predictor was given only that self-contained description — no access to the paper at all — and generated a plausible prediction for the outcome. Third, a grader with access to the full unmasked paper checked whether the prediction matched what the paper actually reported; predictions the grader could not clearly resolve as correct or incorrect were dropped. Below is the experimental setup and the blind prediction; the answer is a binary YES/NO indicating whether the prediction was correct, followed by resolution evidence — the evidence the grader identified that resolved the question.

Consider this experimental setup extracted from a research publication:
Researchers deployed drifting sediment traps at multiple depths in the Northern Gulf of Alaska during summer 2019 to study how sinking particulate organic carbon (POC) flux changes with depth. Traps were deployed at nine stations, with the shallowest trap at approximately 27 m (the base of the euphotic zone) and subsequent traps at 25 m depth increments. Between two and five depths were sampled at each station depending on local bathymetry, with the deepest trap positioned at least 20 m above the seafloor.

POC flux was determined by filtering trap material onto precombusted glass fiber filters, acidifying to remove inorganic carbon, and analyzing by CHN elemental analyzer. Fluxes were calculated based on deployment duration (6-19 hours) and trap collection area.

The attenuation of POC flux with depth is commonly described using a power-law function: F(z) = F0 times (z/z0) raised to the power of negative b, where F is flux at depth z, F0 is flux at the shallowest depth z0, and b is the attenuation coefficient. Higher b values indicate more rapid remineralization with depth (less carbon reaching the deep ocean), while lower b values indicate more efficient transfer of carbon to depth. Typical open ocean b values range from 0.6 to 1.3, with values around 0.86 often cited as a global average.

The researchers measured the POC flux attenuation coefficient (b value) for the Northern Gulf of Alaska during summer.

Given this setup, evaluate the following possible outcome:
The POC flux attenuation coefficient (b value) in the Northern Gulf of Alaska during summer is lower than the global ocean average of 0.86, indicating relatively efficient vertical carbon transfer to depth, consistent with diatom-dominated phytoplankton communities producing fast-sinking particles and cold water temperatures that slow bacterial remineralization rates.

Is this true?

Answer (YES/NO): NO